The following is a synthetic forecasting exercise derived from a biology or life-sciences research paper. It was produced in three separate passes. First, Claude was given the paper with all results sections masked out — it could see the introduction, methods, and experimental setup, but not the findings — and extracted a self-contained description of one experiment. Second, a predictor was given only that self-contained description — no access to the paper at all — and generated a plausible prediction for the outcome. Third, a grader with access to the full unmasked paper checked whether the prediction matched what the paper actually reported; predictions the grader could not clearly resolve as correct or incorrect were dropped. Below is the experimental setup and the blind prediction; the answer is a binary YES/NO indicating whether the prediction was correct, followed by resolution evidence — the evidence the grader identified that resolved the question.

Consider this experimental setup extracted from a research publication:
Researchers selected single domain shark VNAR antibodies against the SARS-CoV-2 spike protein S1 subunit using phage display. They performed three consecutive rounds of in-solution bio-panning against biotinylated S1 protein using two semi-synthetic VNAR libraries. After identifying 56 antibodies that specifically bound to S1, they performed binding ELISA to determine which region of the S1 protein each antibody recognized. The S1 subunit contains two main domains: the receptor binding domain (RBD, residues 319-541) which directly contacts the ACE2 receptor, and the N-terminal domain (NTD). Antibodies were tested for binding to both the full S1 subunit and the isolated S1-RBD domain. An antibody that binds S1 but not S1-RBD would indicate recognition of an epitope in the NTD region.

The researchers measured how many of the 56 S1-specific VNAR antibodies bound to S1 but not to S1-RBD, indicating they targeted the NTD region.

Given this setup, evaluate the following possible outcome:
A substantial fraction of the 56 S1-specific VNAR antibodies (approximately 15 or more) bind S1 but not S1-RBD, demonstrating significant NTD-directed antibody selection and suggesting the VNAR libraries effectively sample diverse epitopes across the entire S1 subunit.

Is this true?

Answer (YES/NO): NO